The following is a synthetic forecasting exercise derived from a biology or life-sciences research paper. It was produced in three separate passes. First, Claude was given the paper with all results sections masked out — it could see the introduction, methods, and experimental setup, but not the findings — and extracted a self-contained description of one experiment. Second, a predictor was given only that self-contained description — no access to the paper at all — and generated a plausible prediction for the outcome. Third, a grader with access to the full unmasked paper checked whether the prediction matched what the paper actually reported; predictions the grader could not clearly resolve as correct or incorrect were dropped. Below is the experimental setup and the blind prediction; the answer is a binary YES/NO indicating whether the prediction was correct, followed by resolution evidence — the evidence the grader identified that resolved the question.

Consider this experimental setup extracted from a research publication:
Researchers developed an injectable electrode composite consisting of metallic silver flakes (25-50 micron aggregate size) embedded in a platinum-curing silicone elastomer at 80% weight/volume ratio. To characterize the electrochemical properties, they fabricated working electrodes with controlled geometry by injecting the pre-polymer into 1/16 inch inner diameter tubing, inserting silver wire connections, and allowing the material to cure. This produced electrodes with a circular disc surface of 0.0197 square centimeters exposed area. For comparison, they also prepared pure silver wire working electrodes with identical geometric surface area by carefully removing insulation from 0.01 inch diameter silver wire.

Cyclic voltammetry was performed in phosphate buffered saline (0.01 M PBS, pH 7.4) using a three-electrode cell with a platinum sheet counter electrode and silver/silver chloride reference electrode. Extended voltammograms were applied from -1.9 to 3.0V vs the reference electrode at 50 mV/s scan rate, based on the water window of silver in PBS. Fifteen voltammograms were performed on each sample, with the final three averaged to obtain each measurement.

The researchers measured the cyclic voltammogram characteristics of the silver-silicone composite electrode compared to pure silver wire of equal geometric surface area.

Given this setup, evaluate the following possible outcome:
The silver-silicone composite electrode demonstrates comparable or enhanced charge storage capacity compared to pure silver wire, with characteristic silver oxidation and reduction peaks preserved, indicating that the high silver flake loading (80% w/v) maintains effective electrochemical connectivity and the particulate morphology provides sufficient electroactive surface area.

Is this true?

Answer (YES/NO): YES